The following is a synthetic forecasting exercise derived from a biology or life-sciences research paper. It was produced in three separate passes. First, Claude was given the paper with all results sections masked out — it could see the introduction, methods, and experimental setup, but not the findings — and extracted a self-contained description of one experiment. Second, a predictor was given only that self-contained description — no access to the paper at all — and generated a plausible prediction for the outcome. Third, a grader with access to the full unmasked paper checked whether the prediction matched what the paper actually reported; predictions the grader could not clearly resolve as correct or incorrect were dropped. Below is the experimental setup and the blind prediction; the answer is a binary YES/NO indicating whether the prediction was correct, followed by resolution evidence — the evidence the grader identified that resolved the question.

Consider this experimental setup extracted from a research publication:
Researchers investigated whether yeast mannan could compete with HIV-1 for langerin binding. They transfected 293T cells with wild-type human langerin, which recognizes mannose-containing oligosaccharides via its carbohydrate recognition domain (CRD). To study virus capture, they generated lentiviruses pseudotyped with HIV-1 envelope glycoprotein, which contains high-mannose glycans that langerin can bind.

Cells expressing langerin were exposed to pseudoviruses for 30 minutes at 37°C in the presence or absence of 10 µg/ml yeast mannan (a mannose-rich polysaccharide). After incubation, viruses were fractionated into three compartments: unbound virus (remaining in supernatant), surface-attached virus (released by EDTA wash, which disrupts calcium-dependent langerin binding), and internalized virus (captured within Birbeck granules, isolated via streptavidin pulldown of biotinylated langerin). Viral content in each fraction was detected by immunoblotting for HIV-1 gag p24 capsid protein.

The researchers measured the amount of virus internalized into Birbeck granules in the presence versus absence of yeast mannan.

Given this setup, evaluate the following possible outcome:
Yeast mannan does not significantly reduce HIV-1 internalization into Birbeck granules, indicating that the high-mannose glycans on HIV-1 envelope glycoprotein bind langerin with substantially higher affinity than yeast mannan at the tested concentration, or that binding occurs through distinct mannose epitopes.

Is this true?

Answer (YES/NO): NO